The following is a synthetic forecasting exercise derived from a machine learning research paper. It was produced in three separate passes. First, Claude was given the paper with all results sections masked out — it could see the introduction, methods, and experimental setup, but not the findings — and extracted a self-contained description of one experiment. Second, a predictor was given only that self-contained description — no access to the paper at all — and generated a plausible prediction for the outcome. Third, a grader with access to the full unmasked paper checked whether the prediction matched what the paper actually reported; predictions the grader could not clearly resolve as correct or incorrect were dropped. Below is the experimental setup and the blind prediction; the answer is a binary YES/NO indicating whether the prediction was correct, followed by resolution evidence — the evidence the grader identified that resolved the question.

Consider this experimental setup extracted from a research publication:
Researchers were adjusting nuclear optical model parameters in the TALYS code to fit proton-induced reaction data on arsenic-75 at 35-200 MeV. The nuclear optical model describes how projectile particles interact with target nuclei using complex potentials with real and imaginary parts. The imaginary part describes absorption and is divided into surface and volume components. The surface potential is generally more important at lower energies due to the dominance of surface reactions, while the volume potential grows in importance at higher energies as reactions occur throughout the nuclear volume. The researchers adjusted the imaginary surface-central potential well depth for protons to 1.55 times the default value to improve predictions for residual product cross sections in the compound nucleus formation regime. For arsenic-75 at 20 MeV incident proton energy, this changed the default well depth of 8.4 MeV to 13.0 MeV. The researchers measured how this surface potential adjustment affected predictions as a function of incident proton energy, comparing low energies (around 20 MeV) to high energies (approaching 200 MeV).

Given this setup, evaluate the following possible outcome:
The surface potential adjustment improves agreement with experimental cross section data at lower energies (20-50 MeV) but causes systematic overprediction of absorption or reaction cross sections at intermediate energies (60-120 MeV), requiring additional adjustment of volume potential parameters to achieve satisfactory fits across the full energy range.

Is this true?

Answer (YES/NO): NO